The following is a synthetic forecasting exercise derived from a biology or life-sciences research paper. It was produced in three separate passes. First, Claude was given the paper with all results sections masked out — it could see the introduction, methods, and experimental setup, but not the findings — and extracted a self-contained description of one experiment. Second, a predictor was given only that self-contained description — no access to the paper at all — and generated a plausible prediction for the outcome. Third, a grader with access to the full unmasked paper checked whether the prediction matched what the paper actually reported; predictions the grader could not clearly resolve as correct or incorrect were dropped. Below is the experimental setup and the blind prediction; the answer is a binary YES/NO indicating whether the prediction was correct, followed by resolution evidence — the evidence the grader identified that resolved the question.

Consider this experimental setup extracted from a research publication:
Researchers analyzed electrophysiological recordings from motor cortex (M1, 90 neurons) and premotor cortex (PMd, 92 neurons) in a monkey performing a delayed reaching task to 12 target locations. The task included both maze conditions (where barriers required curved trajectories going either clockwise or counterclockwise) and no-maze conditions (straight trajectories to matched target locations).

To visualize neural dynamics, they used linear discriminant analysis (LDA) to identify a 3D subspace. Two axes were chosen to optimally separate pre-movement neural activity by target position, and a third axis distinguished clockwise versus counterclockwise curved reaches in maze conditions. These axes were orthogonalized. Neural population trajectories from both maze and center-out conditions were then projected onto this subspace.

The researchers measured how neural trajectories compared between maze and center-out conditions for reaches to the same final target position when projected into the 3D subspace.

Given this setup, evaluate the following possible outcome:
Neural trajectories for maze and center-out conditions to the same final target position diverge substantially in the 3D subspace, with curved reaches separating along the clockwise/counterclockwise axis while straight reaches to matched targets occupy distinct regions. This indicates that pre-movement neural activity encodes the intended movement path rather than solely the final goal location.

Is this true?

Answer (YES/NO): YES